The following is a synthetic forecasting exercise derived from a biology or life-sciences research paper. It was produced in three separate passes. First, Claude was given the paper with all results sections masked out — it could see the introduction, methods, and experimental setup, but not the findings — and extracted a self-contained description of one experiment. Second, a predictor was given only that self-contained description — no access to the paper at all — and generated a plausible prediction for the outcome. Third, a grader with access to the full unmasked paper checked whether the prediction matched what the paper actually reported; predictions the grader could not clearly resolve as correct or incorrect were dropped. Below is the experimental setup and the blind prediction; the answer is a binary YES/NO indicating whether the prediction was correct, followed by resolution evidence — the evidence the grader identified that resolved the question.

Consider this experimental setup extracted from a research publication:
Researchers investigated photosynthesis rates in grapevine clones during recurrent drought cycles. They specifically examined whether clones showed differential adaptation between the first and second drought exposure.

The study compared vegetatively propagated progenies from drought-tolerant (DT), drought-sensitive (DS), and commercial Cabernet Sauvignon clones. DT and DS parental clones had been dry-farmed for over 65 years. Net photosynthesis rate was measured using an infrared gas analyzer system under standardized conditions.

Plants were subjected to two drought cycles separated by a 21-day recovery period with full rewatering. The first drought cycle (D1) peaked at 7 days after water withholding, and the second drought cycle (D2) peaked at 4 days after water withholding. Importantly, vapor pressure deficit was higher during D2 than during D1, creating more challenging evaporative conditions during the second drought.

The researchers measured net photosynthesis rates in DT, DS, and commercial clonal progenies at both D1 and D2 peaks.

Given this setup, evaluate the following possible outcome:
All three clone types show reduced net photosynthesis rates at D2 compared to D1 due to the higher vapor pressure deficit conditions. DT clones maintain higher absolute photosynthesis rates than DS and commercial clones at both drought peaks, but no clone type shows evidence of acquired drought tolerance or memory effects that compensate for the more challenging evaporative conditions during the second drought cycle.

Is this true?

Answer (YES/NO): NO